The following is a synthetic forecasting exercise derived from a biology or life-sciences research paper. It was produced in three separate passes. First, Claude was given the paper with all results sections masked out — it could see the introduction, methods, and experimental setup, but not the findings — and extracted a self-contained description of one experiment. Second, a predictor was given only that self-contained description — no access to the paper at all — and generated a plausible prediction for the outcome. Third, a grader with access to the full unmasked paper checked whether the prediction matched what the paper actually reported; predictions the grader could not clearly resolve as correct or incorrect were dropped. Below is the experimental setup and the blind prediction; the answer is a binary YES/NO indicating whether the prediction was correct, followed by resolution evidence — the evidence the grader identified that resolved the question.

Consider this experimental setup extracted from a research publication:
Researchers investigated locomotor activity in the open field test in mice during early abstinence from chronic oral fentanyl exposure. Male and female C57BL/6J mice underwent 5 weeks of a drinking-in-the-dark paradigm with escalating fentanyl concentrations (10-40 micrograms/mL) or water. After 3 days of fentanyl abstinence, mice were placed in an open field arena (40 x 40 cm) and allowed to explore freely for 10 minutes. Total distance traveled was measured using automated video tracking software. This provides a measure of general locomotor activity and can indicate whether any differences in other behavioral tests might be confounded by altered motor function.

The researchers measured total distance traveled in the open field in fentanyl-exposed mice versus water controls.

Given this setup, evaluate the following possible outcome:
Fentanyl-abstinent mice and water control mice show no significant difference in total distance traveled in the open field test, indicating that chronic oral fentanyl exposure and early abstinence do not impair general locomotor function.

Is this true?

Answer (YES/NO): YES